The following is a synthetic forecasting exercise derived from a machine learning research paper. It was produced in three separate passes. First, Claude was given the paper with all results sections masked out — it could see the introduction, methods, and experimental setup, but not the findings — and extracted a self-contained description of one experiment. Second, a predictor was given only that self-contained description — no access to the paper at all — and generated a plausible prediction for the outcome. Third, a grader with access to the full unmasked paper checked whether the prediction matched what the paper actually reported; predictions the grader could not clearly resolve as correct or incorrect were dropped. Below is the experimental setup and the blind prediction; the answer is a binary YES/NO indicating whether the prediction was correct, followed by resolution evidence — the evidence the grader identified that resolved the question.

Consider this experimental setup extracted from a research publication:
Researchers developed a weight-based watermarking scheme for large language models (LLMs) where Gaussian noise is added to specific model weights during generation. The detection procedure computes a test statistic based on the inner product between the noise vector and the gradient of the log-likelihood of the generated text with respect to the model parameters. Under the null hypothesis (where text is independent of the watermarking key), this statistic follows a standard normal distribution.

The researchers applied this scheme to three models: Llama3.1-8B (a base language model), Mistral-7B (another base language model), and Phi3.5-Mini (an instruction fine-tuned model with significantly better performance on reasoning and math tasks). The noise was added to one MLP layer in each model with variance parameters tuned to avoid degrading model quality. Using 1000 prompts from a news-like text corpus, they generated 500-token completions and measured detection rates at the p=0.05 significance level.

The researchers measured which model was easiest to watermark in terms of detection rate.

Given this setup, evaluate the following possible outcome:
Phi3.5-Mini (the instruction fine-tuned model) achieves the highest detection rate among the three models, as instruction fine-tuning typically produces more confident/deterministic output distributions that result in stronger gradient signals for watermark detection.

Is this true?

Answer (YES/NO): NO